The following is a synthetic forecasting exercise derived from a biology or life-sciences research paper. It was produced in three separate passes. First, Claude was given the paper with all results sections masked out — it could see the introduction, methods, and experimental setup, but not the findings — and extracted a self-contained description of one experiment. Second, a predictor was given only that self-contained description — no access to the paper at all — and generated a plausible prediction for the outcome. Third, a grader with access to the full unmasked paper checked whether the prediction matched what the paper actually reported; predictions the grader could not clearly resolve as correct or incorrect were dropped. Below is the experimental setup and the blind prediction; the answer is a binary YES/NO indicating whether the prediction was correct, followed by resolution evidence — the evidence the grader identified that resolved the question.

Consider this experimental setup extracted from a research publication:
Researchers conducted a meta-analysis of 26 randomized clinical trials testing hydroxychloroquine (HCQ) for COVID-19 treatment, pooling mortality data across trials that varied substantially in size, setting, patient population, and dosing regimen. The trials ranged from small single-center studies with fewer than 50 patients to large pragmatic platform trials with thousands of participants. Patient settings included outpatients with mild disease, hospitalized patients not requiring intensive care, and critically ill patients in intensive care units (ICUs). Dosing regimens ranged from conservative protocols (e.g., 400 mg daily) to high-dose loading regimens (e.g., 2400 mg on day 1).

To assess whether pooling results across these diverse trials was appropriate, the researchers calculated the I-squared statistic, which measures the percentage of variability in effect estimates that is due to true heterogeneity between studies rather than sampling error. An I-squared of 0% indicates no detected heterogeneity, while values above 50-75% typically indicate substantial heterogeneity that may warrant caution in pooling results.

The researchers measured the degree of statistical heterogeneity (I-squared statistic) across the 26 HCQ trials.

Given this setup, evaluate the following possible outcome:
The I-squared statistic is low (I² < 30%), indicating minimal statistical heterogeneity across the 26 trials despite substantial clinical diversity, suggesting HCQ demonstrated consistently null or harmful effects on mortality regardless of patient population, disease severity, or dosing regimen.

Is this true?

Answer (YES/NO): YES